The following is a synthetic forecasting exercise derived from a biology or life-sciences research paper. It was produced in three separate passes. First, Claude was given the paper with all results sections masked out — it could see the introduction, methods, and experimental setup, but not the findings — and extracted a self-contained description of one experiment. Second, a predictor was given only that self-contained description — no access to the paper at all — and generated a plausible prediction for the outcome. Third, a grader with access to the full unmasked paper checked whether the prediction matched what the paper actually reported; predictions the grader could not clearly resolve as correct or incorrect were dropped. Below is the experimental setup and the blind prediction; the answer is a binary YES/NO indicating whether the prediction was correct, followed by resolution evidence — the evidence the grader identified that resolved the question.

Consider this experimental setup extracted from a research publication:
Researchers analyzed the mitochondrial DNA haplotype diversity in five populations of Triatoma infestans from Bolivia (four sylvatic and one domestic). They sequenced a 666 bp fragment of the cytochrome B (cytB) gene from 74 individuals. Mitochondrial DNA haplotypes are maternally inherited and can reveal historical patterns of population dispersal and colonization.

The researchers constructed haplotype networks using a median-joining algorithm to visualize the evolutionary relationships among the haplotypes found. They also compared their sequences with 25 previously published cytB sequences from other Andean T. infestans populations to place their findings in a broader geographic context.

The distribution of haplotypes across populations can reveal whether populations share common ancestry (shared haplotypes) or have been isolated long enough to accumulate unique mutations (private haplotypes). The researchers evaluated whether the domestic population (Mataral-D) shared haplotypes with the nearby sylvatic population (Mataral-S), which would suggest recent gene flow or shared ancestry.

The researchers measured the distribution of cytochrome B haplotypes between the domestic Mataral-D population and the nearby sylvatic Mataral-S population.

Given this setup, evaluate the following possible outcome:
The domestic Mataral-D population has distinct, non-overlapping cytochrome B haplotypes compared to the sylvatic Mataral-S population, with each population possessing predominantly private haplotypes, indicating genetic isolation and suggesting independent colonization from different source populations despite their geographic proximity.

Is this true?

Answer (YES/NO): NO